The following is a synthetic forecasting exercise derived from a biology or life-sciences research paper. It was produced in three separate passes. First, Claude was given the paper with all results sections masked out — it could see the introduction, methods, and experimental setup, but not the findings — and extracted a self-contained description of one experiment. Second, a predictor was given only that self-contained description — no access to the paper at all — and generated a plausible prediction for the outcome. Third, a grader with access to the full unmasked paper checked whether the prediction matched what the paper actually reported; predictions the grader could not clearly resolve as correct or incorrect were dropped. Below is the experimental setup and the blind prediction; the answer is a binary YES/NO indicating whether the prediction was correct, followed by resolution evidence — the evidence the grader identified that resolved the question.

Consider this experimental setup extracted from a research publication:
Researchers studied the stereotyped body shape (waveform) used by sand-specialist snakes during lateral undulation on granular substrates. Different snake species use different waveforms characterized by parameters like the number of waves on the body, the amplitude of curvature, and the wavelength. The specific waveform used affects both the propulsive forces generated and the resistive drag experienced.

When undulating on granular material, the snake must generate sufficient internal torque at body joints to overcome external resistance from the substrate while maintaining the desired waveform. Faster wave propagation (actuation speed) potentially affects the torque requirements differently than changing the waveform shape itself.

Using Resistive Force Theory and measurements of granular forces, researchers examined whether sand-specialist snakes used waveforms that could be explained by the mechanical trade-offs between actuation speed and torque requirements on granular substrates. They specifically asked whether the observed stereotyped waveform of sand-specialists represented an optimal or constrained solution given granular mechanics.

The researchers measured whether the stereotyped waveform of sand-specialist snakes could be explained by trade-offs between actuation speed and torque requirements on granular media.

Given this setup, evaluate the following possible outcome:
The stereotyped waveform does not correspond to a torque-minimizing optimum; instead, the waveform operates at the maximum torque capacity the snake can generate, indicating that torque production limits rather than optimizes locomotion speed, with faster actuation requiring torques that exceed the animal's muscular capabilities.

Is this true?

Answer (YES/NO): NO